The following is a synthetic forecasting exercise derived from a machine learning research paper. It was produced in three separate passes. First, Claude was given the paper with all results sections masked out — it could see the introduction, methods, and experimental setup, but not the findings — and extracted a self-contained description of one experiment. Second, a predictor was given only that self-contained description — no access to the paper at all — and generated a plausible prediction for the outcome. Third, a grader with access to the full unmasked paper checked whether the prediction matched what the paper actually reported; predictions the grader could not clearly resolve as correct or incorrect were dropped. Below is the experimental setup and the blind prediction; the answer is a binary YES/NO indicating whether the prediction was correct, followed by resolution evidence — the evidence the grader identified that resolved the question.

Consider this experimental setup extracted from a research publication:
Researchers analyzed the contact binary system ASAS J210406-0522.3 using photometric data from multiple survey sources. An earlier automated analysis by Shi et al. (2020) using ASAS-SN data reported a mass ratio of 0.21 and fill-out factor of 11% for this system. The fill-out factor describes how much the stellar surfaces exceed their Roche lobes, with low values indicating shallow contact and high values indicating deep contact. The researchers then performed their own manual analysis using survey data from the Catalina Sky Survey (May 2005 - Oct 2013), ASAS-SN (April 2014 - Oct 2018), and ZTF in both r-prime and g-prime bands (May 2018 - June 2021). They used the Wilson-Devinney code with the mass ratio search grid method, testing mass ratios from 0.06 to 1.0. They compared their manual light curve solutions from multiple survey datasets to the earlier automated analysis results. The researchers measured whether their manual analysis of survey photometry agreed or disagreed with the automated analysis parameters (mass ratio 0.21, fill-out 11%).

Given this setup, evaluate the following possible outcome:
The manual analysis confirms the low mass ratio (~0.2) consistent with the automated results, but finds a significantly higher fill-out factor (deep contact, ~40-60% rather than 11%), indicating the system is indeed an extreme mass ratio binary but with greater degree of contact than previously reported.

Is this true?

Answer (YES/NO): NO